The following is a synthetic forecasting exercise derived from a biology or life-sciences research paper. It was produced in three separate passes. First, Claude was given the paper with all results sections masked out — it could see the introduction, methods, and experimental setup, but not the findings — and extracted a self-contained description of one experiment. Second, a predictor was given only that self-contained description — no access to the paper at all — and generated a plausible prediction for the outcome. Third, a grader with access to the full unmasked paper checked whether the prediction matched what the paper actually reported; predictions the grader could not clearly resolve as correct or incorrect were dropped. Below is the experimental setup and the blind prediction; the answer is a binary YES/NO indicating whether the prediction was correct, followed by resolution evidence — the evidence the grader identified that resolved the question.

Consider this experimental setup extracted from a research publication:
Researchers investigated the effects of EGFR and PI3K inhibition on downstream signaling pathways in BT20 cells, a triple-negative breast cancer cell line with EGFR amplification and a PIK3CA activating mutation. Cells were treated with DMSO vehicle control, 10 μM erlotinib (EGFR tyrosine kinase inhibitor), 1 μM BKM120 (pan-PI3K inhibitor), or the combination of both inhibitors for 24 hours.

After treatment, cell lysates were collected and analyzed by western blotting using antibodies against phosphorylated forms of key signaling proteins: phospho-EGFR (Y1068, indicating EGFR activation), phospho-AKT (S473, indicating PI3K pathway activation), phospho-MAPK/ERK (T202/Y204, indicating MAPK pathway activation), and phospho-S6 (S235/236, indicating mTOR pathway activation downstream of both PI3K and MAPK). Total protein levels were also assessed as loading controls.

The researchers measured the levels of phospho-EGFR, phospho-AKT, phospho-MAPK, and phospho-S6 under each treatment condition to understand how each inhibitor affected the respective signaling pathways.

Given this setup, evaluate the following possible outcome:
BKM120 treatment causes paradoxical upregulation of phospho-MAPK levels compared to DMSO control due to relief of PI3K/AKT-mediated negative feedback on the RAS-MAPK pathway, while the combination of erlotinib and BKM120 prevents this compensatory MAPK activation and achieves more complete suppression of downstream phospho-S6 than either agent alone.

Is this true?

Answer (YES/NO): NO